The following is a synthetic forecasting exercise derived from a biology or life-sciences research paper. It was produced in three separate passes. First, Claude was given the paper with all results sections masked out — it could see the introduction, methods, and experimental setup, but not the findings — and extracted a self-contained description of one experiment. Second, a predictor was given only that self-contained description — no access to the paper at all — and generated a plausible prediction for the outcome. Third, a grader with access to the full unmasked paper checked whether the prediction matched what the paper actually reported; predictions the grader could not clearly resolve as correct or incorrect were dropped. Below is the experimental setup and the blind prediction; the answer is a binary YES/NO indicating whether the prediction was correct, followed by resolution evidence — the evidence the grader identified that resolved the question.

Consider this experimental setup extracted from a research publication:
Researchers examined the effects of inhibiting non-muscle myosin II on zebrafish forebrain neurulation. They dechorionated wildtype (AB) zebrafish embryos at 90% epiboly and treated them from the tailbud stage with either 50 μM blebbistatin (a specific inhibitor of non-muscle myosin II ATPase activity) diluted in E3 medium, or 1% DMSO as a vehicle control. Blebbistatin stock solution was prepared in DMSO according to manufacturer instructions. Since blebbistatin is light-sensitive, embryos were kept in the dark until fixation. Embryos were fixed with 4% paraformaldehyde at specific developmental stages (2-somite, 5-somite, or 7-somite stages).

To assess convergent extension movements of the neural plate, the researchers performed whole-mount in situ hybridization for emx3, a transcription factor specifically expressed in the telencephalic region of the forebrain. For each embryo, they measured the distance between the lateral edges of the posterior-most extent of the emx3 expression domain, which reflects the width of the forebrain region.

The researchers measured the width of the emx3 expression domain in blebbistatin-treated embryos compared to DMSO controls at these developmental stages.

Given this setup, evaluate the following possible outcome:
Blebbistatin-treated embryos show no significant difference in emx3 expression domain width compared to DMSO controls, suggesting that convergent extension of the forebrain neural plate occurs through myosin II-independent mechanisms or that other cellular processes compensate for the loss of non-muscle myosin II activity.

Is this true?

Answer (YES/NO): NO